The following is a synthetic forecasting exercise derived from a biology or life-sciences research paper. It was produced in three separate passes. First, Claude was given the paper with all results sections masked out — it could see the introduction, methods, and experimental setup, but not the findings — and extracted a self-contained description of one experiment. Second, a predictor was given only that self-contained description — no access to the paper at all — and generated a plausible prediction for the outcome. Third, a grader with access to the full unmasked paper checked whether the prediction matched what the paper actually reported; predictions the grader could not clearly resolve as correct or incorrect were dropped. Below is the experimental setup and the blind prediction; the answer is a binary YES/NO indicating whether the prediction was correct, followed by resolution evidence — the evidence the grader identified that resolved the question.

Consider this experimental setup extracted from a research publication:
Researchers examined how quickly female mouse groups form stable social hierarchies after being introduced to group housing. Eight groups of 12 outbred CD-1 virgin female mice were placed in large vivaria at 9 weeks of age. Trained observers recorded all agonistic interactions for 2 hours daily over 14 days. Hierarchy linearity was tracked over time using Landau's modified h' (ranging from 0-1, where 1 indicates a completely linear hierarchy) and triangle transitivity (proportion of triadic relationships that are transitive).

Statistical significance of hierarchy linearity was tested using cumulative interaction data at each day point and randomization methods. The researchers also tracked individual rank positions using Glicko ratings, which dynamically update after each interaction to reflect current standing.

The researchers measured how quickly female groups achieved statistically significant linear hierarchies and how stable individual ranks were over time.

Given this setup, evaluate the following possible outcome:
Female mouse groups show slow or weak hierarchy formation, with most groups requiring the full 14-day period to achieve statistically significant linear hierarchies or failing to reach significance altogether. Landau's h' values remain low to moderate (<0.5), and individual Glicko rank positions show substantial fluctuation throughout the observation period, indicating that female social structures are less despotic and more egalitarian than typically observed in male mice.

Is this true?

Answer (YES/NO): NO